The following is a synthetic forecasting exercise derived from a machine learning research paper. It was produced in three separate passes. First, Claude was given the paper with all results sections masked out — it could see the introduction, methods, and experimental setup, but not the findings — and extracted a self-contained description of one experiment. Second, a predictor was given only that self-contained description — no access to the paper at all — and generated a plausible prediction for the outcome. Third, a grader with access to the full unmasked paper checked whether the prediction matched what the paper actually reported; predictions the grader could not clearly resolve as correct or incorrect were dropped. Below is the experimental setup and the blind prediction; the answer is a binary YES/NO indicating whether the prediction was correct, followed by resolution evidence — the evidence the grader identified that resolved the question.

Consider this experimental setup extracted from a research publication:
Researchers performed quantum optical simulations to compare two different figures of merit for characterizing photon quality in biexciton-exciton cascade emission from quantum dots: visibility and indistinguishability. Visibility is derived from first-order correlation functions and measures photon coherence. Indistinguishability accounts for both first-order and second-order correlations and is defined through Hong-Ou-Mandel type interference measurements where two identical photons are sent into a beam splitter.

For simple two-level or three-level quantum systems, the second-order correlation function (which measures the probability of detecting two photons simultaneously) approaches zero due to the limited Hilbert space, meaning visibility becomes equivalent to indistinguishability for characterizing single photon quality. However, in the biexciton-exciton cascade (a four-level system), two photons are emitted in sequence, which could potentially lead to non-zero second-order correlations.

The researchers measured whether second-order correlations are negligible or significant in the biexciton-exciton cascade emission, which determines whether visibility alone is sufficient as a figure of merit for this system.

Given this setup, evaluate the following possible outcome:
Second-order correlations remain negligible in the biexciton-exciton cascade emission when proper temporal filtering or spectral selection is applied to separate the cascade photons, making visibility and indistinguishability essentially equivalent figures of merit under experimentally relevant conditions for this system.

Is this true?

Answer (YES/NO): NO